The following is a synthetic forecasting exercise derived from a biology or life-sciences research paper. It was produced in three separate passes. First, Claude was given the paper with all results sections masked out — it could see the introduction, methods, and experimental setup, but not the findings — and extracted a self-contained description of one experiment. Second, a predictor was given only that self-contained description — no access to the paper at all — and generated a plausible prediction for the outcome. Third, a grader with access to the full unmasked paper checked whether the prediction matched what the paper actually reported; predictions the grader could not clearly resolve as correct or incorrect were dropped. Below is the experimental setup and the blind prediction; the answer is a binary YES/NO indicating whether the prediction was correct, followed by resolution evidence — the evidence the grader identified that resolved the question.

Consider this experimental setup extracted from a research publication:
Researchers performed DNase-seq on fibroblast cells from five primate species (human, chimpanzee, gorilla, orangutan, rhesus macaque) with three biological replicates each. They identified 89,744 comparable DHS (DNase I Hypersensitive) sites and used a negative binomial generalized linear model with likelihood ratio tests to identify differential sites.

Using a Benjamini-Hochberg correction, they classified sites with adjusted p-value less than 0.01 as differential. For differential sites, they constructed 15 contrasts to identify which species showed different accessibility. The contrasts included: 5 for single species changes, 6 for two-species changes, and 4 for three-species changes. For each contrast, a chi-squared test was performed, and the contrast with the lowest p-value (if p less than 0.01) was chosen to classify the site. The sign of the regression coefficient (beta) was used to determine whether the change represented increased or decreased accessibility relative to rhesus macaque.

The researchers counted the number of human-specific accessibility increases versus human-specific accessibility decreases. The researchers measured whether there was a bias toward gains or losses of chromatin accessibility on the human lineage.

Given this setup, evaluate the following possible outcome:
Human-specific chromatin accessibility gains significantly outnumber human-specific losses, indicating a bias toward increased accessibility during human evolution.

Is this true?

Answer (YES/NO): YES